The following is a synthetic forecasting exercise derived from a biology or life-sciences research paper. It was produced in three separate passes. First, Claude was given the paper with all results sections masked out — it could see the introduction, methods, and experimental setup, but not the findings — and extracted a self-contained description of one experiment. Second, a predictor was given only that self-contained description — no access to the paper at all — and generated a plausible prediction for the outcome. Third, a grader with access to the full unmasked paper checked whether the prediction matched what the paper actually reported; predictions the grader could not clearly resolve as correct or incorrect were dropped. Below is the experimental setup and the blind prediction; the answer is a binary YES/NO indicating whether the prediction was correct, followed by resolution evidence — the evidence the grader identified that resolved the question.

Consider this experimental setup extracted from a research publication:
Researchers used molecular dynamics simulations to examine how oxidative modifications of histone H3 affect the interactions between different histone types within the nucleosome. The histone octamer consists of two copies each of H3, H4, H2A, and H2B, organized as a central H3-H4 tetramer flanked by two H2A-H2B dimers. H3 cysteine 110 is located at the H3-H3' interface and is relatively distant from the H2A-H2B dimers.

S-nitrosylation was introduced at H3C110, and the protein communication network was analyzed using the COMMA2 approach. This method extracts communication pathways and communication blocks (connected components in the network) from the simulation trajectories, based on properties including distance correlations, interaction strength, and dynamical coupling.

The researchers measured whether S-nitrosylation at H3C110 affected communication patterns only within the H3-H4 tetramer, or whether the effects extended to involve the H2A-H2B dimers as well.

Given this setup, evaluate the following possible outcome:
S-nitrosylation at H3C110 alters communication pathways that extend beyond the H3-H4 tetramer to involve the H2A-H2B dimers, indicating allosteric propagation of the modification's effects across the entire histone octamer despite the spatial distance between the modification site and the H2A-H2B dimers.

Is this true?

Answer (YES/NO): NO